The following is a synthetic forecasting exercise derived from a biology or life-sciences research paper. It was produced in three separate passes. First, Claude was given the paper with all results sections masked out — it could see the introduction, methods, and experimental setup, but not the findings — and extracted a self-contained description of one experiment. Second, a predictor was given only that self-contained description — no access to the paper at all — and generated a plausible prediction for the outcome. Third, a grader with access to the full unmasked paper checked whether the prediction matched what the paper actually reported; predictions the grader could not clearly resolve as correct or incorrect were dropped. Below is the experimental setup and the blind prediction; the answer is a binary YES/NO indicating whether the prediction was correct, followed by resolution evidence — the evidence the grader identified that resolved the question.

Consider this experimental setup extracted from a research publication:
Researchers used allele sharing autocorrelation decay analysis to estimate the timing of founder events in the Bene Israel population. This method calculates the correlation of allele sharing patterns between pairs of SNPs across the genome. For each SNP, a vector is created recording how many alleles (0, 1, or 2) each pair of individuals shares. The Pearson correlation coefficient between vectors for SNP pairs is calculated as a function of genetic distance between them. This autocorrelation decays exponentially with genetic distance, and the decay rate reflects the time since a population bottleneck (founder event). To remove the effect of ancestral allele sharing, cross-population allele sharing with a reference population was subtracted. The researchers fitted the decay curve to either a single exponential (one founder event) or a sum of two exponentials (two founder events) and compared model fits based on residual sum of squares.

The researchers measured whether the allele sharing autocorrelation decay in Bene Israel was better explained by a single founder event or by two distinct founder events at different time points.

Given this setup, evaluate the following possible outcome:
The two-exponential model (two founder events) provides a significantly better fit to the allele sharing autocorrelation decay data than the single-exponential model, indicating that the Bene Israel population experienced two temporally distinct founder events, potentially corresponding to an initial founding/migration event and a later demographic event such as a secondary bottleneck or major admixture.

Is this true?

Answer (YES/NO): NO